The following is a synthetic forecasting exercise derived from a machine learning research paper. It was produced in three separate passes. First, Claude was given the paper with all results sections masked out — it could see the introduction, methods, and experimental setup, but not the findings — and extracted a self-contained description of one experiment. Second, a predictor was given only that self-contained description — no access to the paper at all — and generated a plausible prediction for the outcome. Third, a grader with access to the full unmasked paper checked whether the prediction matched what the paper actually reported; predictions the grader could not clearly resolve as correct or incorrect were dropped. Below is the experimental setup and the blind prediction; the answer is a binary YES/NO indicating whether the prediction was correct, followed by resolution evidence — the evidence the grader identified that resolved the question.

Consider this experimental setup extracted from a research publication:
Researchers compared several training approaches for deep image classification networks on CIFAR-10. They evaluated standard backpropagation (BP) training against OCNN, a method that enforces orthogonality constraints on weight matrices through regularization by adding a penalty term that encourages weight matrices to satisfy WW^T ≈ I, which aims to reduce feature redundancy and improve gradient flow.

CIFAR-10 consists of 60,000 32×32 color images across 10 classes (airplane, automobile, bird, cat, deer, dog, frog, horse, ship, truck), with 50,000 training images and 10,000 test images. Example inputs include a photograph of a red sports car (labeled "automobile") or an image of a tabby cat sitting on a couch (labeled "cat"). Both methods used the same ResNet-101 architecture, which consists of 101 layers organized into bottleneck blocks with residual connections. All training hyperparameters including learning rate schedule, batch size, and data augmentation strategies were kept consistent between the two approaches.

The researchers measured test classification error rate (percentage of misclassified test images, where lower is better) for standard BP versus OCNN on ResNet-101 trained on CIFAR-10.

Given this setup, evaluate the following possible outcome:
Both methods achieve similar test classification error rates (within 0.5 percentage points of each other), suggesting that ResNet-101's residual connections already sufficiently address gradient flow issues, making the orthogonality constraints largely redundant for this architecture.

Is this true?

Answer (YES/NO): YES